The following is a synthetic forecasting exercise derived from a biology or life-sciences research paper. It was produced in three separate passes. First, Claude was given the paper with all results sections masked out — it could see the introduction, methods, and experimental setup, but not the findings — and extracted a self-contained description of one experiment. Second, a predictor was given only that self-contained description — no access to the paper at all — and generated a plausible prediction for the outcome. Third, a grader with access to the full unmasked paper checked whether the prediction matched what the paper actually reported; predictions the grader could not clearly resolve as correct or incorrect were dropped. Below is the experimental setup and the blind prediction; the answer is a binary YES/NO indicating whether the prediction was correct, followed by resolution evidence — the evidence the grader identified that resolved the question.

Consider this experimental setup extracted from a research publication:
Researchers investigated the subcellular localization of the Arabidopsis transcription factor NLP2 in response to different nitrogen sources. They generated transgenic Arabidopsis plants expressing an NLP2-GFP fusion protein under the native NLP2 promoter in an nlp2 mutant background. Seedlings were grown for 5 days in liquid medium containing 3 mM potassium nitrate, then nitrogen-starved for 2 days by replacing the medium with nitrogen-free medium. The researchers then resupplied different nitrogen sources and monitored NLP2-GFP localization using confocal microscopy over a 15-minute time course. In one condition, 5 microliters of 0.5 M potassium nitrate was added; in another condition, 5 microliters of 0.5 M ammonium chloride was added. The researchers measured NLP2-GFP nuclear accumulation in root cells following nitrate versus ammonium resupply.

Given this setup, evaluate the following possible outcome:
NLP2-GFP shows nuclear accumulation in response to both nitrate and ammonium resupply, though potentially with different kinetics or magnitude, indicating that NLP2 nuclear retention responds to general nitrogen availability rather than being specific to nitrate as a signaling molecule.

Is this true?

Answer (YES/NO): NO